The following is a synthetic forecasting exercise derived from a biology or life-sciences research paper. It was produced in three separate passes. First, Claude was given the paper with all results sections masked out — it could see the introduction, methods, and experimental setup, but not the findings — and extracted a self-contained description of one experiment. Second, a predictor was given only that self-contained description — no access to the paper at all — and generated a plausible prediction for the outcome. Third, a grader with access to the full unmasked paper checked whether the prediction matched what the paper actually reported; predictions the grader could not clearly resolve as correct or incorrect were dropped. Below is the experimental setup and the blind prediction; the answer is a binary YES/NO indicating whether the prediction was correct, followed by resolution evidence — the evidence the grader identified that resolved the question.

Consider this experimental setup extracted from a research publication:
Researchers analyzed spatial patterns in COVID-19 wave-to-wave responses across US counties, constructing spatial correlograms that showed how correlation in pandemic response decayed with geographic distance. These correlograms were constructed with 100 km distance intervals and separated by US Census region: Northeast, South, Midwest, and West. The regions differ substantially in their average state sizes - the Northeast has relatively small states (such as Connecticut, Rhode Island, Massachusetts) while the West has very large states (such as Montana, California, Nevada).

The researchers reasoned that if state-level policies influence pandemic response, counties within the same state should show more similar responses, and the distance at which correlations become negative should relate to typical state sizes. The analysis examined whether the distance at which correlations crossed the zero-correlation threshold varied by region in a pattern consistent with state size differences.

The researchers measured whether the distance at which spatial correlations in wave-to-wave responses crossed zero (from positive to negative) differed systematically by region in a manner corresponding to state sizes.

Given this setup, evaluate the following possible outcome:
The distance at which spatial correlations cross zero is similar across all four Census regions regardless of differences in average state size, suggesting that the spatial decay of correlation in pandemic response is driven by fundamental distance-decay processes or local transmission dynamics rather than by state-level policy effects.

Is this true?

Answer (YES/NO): NO